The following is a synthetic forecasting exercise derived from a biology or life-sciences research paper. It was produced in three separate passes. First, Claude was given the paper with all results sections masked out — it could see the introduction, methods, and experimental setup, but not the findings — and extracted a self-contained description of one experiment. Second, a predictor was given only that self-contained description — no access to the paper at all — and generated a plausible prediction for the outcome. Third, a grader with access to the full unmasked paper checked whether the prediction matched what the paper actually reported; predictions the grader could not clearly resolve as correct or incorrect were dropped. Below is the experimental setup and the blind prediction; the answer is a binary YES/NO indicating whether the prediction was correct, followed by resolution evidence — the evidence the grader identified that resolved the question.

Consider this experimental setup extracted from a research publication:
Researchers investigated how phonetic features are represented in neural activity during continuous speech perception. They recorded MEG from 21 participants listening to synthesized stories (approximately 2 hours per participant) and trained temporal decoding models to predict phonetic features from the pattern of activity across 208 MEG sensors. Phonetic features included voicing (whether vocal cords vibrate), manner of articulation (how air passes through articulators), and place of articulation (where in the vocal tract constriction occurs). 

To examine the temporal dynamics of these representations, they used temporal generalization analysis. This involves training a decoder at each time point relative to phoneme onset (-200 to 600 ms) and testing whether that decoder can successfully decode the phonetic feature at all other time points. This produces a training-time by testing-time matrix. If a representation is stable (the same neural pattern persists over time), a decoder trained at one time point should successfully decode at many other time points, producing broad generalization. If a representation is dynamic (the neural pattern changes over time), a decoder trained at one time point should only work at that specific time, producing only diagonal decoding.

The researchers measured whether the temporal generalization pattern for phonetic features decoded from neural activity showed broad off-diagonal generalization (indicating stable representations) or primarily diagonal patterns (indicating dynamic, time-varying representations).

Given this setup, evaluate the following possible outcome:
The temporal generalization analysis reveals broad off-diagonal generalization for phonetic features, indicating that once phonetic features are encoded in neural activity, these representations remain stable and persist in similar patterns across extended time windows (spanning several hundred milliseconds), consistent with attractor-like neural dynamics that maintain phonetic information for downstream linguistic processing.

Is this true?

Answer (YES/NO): NO